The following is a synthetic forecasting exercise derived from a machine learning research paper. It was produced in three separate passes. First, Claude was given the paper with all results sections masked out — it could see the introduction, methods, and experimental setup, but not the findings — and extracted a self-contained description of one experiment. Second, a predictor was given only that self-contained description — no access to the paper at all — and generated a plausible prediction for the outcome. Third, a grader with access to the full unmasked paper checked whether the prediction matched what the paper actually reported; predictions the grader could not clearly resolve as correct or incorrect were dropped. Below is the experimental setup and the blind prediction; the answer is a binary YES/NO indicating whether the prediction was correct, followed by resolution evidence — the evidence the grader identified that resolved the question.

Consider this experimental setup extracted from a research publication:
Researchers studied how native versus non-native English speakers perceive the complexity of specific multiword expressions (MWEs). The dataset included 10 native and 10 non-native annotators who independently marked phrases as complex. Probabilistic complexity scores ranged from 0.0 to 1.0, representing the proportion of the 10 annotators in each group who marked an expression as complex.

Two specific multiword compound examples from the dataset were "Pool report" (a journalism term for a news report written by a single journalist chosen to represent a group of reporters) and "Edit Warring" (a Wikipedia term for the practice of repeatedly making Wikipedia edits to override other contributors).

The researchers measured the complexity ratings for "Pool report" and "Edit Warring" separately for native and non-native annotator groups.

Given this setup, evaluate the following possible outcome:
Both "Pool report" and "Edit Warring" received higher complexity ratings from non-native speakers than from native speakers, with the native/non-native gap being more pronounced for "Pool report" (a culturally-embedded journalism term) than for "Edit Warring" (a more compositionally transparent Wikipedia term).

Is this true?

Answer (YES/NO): NO